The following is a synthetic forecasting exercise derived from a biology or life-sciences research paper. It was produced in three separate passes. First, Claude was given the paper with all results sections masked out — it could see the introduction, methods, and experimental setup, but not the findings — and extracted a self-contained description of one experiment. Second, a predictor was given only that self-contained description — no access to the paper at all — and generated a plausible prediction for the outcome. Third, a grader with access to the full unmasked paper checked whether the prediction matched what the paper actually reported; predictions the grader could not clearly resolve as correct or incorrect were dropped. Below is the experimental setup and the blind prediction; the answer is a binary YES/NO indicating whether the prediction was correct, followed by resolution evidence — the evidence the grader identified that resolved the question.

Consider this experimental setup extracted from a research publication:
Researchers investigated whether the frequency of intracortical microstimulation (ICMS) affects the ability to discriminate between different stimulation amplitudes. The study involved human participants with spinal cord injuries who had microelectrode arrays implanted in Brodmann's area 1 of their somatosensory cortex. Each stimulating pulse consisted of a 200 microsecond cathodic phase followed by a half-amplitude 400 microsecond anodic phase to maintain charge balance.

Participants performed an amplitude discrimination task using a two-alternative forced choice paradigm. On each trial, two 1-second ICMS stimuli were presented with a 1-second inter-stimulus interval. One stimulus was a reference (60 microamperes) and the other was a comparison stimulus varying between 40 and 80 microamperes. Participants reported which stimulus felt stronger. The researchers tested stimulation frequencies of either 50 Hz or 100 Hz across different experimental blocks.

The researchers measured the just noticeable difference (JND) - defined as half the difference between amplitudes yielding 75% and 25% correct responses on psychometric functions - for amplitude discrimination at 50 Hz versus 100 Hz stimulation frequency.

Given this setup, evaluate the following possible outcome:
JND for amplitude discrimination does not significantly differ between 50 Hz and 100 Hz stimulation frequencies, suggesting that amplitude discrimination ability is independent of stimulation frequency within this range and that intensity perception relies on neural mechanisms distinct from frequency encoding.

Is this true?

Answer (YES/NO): YES